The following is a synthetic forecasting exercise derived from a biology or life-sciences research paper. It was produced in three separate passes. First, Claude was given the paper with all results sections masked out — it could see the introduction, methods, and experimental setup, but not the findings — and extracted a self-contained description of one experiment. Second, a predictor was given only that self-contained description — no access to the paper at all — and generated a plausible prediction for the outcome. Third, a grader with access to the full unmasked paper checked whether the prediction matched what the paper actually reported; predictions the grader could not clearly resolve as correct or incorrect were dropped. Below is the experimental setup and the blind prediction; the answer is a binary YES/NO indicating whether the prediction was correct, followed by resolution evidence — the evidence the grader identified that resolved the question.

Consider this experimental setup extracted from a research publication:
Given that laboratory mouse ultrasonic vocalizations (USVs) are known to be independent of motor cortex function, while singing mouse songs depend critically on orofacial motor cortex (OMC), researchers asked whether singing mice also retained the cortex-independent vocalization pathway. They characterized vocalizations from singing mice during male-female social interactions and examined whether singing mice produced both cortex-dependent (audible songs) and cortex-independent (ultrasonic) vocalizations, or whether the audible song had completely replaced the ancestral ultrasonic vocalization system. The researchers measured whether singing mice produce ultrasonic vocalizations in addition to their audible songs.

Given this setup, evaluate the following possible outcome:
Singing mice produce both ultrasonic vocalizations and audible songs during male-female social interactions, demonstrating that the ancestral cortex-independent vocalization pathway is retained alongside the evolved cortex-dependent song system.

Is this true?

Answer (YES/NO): YES